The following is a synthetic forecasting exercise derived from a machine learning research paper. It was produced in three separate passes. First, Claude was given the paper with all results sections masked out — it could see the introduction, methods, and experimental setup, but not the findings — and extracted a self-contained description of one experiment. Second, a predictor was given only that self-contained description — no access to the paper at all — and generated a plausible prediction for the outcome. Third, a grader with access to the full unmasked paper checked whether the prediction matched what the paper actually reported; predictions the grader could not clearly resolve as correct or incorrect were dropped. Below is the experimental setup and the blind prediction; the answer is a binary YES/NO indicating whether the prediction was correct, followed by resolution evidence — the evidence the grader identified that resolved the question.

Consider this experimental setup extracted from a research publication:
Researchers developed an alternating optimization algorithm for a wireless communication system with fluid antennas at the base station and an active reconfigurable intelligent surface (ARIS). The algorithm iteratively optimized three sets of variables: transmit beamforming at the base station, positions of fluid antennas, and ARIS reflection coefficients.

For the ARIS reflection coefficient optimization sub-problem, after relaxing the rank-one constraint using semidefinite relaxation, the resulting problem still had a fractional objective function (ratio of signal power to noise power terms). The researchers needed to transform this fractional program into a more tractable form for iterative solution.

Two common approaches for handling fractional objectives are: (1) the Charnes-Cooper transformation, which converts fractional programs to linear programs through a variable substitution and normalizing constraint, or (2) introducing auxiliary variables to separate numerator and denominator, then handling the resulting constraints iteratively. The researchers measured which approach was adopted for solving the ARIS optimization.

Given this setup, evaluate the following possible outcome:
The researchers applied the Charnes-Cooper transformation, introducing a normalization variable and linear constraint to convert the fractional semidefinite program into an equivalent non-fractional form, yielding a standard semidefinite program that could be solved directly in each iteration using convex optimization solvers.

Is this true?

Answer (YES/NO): NO